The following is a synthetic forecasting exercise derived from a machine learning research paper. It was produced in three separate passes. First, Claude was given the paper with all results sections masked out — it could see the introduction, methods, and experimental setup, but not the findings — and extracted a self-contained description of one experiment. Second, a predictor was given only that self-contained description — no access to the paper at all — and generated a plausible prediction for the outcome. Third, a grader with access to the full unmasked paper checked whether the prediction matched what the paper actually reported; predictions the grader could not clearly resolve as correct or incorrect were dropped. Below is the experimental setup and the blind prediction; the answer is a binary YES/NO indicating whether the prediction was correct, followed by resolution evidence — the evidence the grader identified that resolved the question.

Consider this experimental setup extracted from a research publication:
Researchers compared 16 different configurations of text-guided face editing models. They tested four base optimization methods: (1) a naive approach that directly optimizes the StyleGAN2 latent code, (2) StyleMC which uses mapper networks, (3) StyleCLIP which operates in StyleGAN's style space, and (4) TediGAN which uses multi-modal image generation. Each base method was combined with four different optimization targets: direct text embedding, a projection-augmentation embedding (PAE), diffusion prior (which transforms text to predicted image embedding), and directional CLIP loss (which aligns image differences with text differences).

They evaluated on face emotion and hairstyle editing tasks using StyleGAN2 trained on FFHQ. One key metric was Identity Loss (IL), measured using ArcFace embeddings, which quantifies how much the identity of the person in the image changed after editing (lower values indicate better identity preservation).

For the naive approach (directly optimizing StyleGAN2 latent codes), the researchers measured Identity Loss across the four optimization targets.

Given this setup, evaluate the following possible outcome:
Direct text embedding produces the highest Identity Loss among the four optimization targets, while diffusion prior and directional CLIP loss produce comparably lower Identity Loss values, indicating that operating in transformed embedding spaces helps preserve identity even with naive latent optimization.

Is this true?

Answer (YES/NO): NO